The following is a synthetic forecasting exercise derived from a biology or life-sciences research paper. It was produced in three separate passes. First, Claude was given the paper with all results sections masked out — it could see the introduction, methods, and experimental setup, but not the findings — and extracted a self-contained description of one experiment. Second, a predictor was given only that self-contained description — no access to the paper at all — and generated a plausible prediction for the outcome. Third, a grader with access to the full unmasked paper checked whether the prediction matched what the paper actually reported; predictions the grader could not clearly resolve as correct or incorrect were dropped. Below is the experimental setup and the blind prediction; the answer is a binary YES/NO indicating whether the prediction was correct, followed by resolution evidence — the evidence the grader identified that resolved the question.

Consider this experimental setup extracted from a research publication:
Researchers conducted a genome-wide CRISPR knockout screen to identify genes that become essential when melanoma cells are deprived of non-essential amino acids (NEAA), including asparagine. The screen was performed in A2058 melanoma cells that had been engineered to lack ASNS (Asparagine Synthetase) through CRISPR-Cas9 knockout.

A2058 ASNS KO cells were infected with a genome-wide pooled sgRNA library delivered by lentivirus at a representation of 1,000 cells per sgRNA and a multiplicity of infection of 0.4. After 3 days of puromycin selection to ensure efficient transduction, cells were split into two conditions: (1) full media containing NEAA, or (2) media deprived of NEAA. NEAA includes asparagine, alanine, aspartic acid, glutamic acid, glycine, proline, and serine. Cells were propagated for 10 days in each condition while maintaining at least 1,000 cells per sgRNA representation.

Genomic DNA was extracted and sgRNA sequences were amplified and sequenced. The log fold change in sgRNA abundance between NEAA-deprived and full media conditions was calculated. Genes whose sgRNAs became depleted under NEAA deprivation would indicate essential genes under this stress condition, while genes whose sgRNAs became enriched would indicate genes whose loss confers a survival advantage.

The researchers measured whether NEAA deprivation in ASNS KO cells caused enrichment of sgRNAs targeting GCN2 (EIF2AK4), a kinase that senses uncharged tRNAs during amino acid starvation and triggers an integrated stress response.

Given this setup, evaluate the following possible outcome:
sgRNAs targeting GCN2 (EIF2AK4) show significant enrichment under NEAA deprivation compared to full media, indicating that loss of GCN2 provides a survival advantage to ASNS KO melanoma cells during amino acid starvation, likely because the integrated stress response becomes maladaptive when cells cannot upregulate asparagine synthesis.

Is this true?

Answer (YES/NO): NO